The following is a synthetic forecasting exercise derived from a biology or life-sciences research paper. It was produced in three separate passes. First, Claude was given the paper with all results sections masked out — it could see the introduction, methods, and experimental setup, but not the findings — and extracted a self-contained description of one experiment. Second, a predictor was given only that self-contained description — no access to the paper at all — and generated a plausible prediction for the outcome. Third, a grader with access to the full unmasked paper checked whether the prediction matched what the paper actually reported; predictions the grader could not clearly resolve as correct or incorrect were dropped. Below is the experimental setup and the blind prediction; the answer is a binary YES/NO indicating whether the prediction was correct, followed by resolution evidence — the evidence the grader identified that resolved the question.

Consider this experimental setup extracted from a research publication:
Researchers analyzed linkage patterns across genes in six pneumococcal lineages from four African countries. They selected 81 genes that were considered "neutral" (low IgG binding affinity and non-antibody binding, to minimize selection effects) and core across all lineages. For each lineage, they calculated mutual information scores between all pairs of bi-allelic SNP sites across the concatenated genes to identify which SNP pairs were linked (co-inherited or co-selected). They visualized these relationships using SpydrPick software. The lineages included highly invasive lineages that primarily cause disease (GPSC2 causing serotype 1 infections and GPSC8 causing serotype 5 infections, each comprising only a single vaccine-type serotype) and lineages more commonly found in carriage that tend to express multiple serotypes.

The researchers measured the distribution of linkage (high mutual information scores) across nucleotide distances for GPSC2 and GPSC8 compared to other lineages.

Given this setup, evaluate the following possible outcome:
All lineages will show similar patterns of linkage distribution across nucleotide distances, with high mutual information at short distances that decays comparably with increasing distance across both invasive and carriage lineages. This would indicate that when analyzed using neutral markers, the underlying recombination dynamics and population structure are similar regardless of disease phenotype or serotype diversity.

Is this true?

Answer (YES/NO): NO